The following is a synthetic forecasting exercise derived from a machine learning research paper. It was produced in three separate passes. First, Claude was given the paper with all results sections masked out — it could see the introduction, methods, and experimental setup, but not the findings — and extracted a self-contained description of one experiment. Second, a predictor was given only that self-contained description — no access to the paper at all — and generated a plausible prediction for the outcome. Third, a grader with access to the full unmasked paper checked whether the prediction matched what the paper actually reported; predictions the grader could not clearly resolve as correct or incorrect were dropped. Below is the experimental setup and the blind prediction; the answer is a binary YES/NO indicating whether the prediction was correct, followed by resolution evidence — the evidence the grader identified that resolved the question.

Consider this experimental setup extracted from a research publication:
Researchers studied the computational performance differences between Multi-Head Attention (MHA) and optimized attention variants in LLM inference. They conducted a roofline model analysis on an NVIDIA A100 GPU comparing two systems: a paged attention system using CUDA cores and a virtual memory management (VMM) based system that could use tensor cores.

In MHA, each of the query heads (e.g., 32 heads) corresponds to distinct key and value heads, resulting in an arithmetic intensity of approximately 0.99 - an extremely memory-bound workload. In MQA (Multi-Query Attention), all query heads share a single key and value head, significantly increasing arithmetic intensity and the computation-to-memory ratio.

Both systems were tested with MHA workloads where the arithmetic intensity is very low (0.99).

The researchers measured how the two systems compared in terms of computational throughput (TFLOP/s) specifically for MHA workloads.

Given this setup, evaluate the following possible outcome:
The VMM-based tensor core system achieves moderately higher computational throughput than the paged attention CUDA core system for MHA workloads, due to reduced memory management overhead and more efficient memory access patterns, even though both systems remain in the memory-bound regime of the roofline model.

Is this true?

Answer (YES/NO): NO